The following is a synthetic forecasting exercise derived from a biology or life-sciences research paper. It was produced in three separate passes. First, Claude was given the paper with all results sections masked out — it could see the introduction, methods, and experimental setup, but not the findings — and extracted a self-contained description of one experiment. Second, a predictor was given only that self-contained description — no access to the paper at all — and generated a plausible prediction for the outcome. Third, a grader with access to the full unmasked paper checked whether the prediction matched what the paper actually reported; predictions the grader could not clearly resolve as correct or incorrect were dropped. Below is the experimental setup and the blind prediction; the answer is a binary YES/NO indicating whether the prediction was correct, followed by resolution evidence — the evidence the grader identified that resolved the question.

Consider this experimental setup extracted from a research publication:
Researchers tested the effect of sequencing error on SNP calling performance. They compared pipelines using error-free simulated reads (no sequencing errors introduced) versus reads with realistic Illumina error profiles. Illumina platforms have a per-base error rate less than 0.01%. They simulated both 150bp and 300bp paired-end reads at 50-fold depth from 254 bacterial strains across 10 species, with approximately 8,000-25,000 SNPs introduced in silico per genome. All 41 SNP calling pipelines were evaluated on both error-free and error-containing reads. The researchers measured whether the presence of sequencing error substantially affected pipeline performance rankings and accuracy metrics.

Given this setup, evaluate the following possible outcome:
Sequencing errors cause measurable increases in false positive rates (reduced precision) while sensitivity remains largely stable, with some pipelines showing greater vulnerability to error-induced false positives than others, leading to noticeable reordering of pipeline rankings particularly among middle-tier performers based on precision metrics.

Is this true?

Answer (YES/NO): NO